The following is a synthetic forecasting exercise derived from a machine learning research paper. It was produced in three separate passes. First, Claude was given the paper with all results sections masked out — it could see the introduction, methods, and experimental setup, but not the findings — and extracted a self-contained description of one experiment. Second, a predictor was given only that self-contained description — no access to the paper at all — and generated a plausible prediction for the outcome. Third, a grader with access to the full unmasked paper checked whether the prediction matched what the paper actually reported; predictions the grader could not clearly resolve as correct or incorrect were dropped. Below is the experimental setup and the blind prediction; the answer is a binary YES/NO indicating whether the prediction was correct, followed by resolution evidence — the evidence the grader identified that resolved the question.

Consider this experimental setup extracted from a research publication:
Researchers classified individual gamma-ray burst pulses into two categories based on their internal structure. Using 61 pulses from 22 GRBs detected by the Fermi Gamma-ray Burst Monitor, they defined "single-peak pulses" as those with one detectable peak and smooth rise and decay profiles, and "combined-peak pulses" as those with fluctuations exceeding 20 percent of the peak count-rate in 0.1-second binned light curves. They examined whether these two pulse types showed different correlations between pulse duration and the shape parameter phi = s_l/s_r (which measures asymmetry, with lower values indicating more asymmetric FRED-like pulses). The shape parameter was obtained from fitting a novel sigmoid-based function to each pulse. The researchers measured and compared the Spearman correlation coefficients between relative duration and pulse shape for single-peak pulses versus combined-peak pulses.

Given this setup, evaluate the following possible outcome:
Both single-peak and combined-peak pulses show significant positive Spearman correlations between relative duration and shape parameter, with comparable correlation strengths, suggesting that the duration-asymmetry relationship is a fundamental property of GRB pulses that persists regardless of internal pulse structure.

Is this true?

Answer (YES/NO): NO